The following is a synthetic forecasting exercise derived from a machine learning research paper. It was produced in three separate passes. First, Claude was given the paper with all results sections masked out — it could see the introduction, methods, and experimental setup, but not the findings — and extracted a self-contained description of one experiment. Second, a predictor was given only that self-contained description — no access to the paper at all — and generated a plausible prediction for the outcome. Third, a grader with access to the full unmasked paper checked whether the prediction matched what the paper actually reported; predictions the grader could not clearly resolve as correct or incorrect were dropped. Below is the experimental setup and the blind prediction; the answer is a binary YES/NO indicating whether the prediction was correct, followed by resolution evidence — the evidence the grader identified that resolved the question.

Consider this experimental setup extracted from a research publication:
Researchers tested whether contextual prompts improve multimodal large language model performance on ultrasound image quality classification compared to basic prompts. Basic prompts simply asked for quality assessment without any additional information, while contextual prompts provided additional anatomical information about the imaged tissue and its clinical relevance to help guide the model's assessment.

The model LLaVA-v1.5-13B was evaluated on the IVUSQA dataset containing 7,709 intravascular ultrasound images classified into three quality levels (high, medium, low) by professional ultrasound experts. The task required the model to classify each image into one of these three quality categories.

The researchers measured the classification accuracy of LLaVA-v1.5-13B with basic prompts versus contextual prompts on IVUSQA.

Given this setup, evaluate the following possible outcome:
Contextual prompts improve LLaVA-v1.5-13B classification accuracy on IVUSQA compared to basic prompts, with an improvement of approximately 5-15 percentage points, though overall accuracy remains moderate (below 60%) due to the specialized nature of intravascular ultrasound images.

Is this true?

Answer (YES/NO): YES